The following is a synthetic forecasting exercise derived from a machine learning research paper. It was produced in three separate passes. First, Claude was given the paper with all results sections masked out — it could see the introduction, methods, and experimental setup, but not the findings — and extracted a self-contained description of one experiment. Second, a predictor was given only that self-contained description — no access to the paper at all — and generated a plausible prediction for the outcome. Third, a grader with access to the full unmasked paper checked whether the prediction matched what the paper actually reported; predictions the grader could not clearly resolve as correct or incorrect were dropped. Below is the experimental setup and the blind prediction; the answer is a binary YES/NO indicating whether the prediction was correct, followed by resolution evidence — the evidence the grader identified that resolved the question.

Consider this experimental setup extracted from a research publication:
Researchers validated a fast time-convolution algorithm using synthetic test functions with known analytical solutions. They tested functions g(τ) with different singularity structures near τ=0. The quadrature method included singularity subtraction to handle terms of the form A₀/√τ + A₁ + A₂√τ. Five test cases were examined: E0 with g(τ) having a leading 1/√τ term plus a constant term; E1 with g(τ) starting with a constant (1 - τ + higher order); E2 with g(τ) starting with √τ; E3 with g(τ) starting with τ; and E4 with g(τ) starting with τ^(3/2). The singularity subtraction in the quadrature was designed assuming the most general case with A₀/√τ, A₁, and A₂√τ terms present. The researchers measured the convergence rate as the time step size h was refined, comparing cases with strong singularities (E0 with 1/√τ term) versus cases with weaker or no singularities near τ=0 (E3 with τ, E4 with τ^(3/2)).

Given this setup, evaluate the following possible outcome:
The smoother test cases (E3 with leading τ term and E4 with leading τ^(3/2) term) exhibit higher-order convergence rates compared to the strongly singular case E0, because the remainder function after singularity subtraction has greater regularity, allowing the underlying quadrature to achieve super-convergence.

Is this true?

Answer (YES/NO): NO